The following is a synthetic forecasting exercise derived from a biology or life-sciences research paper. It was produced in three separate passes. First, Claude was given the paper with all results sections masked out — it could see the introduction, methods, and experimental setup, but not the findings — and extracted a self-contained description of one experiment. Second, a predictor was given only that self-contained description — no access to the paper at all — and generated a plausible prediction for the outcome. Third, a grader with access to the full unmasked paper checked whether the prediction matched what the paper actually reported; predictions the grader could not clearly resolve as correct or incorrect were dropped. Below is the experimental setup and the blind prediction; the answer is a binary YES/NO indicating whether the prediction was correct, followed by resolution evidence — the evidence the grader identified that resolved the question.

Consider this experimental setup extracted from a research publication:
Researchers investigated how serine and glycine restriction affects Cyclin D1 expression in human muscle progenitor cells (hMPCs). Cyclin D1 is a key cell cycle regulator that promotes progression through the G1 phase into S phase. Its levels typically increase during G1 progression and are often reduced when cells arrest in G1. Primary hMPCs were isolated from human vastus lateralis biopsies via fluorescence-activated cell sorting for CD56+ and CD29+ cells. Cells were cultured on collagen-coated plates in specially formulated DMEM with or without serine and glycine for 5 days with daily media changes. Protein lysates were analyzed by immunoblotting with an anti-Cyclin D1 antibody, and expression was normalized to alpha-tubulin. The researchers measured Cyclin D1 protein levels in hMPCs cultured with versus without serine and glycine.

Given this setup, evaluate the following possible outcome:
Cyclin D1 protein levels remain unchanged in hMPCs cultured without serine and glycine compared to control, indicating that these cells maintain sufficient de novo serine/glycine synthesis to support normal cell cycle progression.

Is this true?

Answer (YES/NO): NO